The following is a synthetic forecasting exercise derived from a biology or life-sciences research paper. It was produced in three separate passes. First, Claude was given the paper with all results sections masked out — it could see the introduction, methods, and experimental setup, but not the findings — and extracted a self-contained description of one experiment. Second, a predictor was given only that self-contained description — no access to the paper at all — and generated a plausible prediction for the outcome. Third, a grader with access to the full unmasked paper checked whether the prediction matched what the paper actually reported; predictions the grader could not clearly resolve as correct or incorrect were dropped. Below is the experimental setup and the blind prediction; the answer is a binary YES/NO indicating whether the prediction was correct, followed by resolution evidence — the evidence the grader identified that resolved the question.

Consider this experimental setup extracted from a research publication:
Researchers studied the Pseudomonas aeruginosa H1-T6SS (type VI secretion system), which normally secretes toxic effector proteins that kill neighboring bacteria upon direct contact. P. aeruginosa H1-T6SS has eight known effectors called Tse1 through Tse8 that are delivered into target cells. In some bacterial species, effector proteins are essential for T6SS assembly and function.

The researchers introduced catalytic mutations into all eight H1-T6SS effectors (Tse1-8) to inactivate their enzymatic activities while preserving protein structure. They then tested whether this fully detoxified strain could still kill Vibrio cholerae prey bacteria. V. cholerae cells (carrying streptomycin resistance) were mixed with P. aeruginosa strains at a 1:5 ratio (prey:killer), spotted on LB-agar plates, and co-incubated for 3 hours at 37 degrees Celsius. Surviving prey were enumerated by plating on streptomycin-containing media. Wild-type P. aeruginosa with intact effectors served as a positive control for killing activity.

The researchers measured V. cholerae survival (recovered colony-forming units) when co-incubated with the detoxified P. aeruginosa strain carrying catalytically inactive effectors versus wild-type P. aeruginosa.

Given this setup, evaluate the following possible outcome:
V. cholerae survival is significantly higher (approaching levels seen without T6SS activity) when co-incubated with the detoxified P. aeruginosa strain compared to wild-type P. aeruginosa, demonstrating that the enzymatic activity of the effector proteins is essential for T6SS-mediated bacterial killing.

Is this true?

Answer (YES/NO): YES